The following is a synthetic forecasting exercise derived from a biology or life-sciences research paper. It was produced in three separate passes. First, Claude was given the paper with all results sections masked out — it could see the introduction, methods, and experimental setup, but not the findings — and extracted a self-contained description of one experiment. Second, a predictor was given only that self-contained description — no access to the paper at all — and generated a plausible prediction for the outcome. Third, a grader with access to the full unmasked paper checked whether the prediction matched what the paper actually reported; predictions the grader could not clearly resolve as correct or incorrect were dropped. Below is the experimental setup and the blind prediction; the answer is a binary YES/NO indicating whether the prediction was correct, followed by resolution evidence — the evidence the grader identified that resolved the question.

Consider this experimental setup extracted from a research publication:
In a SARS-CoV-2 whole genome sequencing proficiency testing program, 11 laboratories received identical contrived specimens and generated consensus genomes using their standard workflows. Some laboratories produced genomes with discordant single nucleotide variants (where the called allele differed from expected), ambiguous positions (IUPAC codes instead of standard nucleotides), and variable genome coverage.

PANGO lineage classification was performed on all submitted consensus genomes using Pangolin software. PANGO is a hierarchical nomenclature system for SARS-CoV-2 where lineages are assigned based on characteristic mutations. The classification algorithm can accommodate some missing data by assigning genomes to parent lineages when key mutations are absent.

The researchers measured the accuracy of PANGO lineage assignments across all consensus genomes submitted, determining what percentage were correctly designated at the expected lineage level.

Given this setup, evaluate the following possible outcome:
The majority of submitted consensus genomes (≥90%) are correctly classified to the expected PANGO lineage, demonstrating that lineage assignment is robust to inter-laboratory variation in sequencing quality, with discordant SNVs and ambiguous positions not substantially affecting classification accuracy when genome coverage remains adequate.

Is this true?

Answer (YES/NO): YES